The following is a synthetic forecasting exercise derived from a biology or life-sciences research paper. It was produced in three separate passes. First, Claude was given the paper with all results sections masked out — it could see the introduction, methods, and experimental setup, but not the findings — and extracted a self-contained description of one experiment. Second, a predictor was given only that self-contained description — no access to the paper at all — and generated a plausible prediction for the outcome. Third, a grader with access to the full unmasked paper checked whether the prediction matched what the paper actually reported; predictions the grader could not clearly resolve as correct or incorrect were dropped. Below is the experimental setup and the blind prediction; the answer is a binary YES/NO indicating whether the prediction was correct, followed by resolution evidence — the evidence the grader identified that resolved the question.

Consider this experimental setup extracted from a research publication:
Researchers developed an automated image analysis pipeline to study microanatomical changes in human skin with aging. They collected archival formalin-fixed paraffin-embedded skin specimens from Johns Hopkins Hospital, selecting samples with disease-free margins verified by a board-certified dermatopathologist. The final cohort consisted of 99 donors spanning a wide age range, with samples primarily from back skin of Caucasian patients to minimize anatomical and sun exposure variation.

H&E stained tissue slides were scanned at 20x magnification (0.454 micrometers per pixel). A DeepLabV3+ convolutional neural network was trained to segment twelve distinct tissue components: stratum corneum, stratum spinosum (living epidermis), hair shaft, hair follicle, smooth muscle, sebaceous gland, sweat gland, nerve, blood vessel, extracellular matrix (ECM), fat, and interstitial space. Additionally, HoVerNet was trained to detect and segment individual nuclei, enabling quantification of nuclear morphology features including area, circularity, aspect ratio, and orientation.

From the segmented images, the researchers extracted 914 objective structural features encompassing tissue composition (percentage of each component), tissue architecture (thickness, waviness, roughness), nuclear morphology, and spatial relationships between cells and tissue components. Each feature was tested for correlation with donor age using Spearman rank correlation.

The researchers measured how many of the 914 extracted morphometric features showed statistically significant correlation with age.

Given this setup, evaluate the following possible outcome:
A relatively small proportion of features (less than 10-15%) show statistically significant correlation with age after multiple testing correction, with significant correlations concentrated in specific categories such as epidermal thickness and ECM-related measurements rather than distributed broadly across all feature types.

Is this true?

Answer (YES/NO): YES